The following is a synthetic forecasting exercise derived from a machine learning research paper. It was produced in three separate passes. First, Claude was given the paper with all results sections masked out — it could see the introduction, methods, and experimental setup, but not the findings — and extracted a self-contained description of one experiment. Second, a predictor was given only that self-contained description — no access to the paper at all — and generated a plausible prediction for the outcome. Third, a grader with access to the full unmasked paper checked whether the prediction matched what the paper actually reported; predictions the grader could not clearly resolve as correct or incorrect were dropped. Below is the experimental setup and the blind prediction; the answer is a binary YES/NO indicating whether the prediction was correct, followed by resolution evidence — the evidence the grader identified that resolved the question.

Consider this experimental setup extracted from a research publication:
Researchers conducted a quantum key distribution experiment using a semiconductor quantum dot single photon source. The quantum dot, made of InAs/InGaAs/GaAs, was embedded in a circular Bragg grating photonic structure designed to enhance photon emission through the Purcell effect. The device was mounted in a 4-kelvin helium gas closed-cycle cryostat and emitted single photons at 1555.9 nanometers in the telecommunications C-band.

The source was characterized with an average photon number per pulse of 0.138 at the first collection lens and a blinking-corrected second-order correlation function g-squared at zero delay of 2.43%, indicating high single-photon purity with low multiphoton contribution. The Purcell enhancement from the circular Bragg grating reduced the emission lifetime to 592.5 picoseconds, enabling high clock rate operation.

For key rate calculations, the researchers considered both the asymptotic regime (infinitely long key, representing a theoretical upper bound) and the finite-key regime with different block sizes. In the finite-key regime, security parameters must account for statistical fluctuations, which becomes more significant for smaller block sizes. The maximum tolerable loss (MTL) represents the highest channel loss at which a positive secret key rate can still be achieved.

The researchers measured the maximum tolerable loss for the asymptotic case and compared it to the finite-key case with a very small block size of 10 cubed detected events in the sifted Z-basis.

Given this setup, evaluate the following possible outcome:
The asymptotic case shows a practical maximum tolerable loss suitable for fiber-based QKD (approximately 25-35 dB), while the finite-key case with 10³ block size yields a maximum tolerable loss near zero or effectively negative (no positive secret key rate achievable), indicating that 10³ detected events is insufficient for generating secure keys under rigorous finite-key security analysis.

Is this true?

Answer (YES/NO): NO